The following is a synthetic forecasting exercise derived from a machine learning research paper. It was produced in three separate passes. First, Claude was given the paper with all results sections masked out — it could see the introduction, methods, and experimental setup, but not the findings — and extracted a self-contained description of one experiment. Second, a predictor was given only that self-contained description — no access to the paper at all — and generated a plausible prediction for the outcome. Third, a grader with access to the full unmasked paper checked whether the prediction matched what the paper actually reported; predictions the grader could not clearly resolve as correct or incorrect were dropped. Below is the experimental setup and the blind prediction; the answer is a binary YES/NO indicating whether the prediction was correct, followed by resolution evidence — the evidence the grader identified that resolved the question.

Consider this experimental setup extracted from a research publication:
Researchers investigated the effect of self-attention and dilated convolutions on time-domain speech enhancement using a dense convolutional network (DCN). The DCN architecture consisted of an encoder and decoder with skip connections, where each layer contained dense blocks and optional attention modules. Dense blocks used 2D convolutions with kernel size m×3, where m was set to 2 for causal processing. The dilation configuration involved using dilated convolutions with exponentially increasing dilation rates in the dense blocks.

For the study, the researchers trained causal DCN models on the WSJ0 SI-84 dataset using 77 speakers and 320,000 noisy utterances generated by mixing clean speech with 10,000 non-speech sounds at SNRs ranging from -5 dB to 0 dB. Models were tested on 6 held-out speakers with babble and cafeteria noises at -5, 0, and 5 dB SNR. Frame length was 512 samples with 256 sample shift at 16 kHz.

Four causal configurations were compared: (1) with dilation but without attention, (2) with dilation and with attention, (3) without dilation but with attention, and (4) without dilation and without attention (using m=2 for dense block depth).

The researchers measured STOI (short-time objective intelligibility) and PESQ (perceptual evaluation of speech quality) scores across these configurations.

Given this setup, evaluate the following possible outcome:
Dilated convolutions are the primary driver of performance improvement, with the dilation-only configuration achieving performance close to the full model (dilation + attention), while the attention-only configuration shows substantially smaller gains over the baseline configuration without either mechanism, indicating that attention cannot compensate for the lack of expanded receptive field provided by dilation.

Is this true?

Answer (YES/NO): NO